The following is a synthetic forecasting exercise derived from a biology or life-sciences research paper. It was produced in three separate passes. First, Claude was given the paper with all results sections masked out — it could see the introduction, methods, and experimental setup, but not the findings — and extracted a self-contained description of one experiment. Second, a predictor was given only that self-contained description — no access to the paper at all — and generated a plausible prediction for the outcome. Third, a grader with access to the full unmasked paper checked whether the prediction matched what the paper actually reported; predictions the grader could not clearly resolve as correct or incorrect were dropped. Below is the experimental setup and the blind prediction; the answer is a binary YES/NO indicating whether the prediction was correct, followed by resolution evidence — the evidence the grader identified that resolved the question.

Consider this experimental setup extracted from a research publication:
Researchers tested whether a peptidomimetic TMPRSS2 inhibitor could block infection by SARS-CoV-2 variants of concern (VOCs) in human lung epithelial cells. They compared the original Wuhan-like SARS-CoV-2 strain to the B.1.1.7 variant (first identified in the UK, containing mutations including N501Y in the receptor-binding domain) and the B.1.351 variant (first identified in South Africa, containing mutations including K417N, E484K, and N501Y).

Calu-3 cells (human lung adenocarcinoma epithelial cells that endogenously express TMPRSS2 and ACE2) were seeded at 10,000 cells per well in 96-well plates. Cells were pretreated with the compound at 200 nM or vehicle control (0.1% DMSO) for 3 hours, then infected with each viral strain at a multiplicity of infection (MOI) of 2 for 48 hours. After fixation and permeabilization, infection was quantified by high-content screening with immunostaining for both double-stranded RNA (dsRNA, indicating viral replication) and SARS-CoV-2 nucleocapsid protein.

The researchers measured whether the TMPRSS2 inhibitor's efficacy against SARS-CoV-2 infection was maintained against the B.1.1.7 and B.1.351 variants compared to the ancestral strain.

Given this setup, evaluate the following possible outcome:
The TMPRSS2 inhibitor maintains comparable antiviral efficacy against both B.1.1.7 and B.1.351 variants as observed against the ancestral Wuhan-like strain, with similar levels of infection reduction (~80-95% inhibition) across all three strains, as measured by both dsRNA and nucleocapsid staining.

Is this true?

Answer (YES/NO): NO